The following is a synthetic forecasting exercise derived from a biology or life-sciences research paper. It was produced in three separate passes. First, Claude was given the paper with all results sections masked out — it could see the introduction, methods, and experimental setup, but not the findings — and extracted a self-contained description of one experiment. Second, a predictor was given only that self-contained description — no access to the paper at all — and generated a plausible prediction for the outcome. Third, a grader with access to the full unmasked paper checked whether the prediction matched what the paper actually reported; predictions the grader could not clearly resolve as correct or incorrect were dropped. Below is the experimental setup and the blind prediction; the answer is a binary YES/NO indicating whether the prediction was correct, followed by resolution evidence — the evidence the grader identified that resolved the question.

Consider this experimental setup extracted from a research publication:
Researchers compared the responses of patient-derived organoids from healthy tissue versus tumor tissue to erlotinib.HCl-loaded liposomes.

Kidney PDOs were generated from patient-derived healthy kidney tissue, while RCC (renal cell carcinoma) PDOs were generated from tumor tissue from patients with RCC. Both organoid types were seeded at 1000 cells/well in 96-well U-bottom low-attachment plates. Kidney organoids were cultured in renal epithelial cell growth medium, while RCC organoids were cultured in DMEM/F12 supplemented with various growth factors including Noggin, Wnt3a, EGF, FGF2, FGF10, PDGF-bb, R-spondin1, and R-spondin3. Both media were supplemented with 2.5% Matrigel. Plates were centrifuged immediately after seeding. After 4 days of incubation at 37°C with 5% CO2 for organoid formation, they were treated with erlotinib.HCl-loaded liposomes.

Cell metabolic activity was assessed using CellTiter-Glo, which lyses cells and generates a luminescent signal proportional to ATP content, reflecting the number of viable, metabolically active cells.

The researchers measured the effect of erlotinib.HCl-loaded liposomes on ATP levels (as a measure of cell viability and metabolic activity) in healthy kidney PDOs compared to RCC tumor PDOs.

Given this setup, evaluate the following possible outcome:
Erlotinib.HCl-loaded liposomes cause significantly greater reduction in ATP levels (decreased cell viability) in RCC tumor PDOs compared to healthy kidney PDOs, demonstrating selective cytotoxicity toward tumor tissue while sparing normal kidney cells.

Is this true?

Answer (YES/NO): NO